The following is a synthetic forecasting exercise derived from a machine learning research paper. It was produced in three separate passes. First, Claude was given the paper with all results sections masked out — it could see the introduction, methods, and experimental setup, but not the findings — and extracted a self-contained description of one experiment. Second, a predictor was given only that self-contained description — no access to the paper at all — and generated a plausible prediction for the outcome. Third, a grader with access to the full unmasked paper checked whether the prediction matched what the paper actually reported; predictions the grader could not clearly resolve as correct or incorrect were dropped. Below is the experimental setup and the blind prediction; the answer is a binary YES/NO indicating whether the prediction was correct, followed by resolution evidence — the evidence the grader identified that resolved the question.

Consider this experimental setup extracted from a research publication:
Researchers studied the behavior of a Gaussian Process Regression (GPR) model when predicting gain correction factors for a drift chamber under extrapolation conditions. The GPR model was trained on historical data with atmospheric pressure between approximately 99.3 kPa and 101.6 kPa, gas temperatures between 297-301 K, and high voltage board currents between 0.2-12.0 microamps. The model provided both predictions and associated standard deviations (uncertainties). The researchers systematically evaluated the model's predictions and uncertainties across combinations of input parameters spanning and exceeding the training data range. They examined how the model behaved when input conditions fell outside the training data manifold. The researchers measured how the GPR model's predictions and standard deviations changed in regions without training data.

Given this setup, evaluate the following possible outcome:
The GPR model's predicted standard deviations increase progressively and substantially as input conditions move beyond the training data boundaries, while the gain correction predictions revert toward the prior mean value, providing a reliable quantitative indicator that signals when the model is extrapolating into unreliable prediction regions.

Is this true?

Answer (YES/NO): YES